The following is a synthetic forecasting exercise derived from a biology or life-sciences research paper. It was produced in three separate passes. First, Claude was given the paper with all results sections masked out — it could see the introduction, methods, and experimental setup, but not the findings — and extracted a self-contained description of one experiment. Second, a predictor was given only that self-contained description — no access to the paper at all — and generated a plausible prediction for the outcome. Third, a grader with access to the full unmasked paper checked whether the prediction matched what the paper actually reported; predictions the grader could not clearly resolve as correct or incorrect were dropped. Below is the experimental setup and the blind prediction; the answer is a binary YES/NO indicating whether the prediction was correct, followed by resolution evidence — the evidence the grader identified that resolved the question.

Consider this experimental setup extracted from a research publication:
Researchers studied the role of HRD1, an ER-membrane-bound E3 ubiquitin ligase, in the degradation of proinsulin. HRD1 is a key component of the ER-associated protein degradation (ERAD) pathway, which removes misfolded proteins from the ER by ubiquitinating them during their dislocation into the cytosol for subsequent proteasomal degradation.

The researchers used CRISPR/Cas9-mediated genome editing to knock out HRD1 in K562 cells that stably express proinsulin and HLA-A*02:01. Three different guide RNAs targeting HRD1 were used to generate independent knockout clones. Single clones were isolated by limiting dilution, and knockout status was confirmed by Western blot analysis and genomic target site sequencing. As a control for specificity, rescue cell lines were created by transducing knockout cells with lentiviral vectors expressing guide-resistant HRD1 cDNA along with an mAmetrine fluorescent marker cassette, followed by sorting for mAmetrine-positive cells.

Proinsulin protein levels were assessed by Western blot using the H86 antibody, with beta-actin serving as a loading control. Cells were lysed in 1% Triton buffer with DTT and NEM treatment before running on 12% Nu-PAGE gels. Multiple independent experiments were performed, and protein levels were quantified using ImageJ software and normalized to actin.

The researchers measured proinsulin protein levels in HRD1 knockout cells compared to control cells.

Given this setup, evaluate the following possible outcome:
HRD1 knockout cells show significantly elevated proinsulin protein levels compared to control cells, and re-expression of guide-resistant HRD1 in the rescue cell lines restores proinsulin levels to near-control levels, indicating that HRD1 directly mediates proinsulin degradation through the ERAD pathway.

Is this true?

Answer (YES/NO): YES